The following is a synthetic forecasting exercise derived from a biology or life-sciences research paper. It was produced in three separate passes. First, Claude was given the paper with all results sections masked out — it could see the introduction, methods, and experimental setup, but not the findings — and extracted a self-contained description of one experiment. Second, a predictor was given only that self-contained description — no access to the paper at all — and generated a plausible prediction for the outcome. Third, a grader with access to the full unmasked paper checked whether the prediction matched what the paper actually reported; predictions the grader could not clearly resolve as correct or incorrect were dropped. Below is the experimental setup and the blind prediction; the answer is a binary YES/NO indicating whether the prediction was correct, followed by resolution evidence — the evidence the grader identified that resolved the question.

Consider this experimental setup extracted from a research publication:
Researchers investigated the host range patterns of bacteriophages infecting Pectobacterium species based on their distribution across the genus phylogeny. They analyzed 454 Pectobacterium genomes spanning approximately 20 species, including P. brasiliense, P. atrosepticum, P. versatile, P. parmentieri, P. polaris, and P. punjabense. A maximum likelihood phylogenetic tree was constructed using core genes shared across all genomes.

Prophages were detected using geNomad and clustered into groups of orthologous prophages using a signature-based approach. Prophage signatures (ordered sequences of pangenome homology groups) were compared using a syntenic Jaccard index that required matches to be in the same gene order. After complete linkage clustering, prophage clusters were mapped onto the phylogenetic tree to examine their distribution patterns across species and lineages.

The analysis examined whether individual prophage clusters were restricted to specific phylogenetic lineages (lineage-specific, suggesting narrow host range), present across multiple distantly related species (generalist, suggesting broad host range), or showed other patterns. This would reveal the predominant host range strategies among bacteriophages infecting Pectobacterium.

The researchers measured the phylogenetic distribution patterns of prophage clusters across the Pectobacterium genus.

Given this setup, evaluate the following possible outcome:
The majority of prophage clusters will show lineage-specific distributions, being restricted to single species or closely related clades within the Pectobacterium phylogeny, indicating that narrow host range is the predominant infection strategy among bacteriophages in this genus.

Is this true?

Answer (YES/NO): YES